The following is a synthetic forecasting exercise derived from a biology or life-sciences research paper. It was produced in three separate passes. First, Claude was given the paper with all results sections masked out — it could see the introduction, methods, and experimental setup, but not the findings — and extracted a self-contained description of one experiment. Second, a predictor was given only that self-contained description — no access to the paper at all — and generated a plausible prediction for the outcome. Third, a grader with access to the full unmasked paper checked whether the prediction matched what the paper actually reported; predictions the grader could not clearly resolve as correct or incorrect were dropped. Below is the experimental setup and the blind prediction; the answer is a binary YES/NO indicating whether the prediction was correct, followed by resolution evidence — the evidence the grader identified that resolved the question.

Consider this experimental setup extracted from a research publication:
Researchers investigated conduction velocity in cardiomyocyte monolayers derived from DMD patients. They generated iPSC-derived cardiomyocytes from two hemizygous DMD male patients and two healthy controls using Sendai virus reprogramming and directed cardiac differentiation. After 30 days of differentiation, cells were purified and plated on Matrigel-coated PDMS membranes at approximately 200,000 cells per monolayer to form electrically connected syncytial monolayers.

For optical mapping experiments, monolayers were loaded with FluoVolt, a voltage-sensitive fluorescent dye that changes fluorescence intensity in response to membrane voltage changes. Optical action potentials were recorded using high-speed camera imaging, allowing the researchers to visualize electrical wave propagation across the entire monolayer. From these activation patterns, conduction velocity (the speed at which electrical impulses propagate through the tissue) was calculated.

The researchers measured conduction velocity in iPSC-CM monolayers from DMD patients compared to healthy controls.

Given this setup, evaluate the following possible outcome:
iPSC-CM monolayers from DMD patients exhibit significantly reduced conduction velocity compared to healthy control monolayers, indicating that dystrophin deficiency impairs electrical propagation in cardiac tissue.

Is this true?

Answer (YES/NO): YES